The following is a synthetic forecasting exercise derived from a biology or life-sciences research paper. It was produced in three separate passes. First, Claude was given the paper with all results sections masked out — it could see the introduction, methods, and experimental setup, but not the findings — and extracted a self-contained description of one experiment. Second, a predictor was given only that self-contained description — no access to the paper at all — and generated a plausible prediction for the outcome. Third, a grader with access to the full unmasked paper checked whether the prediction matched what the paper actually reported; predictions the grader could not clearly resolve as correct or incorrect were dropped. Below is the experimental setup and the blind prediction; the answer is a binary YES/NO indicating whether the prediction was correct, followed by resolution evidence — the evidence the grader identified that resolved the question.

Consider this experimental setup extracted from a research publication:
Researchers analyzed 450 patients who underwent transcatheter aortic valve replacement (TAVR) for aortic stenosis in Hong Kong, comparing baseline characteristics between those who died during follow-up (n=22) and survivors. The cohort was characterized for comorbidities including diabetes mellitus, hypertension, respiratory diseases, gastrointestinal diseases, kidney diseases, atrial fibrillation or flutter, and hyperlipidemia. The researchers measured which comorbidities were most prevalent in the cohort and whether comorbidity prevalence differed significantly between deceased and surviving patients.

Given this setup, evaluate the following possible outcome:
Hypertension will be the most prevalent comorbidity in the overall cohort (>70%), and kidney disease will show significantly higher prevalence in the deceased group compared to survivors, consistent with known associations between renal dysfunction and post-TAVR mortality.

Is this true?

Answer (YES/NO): NO